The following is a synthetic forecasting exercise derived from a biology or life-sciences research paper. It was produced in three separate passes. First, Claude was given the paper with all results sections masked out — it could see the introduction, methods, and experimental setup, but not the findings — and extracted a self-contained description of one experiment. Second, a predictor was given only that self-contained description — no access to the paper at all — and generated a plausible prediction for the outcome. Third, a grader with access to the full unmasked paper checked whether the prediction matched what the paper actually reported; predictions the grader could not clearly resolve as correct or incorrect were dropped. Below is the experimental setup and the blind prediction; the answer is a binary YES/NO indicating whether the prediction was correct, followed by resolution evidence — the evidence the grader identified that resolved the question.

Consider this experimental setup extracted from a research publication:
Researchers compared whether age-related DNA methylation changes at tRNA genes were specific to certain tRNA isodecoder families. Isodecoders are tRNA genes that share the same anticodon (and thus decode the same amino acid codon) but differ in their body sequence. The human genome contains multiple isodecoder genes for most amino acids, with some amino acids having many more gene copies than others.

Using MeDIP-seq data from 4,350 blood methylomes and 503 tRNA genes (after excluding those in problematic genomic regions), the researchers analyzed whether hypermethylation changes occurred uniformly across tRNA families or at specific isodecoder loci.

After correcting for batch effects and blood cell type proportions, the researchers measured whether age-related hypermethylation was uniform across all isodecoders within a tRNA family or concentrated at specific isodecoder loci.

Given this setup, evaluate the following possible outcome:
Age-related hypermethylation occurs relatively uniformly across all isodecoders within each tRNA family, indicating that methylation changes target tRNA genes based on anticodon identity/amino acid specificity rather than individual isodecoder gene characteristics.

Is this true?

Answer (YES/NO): NO